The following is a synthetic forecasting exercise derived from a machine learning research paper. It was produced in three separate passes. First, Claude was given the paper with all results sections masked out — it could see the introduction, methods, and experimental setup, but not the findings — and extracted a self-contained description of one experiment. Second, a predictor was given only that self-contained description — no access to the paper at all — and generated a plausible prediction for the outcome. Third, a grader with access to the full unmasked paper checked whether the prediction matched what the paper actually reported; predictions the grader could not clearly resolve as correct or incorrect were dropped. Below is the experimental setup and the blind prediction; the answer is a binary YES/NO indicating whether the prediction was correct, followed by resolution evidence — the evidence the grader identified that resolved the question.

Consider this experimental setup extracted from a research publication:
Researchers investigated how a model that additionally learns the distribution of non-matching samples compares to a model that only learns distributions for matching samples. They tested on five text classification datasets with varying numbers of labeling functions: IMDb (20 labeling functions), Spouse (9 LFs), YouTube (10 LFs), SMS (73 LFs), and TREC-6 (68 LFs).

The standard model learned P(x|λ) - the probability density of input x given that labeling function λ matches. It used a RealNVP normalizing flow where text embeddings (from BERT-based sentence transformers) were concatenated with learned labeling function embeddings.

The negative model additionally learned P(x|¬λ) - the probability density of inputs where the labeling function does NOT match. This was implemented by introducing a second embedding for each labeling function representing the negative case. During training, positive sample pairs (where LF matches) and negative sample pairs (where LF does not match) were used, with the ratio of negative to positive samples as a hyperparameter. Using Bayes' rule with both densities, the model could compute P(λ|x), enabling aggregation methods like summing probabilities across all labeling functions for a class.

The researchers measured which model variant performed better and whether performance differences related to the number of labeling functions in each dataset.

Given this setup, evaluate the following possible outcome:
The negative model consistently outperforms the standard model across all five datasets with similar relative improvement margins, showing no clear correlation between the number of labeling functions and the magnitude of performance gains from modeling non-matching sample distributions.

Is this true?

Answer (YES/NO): NO